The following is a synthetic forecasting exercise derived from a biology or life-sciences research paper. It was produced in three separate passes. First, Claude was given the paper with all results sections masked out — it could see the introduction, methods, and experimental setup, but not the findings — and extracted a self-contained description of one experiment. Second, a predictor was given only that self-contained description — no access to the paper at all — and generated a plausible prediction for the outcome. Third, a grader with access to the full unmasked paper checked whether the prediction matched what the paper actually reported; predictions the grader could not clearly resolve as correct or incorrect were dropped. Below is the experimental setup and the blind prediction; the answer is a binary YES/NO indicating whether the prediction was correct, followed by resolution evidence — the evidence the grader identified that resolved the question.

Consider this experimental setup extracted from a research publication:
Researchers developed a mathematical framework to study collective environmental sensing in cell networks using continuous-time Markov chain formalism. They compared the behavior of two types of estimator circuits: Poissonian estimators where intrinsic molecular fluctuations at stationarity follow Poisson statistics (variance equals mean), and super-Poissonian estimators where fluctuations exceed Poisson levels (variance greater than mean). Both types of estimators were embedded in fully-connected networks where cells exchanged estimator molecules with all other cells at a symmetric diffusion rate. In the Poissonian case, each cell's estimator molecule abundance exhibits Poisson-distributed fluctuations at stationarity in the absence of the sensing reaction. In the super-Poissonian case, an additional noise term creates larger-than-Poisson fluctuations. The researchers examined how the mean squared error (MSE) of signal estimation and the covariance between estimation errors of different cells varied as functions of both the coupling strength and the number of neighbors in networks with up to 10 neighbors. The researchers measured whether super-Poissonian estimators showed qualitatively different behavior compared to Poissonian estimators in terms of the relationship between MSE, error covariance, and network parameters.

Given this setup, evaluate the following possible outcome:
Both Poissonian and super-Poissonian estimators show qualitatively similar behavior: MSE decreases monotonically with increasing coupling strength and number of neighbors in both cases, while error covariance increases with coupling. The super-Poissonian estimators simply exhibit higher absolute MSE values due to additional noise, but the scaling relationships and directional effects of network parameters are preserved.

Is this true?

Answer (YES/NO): NO